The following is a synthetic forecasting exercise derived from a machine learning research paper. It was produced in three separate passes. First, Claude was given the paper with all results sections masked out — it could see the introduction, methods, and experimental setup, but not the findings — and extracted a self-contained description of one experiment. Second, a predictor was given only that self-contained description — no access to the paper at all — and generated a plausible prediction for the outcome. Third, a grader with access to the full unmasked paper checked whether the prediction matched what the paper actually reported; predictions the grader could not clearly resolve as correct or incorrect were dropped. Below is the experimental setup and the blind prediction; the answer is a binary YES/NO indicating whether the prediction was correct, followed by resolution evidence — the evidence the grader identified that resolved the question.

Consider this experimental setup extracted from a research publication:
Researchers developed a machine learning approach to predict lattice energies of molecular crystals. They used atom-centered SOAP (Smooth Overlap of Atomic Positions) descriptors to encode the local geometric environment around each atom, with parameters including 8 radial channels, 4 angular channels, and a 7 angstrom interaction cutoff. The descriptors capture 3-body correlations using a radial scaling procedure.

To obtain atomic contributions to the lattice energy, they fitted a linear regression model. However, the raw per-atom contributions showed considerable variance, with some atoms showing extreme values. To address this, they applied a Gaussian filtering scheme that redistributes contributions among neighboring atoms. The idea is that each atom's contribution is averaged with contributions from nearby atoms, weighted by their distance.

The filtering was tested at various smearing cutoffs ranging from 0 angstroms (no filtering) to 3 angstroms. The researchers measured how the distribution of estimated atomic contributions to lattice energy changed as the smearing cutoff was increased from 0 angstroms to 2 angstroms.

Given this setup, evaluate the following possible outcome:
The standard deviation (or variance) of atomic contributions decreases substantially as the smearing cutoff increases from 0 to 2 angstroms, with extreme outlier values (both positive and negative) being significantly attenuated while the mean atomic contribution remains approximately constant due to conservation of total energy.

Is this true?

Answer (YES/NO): YES